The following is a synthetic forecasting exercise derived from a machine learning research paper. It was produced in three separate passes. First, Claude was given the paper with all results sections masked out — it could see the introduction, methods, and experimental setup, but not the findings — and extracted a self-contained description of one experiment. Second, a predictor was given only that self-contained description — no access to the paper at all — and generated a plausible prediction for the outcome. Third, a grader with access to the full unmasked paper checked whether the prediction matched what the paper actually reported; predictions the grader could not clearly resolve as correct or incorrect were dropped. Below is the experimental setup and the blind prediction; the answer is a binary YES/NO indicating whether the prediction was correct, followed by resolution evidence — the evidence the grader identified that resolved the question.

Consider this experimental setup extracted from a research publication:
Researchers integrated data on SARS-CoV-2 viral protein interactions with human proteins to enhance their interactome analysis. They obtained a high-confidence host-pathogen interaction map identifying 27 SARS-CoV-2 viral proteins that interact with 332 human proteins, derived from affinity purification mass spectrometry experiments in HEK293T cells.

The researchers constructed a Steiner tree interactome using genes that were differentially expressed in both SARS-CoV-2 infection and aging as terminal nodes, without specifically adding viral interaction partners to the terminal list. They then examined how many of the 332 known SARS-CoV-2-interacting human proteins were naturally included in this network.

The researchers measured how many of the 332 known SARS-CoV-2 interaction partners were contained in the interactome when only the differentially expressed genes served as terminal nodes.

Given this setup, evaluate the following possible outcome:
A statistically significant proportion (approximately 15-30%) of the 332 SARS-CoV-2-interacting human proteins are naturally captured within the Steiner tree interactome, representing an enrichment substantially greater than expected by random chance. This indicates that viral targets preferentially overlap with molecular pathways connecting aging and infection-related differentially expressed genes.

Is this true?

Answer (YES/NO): NO